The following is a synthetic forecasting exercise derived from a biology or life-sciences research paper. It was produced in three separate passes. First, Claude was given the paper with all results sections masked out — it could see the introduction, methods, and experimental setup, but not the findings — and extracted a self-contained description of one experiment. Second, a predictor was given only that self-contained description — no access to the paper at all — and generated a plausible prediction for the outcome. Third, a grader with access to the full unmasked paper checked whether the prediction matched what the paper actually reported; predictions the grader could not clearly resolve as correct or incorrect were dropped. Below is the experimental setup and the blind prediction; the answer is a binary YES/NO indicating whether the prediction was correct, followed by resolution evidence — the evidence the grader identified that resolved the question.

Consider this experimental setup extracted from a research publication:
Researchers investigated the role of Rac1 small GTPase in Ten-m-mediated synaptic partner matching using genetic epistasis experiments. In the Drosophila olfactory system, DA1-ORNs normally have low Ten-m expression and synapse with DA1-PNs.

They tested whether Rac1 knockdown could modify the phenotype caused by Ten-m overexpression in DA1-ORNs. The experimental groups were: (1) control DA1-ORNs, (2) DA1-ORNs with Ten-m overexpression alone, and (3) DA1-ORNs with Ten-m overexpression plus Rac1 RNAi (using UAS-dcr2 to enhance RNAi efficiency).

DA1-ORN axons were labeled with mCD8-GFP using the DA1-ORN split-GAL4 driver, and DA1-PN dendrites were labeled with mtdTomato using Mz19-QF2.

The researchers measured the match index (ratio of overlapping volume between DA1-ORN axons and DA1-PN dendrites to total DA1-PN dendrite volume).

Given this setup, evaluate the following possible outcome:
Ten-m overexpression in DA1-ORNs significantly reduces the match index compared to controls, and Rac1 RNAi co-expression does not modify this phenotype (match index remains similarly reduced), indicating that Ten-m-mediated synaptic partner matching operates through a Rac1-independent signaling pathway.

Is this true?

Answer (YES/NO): NO